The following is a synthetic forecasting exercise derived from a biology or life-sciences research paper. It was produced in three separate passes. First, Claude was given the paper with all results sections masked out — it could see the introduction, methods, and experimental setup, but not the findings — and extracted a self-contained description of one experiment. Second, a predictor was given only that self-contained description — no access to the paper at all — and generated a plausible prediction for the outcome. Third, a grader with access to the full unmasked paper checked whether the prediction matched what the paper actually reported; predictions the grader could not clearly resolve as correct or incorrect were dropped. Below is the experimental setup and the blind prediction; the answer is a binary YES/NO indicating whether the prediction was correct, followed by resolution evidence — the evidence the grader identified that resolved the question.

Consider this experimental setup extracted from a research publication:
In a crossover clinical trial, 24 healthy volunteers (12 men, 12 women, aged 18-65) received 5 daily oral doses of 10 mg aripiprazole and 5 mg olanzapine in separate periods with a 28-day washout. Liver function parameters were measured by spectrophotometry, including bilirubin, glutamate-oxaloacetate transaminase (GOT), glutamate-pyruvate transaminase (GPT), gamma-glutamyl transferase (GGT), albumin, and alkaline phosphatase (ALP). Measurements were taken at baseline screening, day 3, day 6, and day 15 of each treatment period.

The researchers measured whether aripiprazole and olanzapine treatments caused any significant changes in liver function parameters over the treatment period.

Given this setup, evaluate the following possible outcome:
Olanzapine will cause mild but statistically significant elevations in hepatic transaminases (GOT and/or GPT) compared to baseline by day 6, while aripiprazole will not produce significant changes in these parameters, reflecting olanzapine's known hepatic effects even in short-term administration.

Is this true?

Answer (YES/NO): NO